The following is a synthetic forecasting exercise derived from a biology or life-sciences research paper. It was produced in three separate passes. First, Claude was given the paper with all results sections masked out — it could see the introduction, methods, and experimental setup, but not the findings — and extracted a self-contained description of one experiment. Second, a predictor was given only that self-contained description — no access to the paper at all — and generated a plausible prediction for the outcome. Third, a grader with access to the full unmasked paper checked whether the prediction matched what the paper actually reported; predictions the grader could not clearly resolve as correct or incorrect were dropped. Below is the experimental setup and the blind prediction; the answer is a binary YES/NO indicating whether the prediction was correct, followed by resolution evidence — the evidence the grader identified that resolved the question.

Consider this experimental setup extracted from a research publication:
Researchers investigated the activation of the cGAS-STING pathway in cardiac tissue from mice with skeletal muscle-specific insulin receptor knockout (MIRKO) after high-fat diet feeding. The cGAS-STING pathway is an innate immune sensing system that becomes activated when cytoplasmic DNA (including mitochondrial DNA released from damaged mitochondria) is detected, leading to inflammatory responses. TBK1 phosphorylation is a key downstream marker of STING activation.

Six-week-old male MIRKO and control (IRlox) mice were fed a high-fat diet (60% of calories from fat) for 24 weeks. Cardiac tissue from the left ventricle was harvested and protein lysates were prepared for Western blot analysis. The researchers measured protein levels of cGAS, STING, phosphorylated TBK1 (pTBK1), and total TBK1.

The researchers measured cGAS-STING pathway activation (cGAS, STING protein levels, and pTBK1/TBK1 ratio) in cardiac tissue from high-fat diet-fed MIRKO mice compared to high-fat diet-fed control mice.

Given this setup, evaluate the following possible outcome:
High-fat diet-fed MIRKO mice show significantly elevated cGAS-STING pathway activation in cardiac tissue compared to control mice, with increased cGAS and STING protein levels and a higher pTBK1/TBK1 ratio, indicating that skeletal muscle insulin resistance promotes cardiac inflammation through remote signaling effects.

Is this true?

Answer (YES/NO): NO